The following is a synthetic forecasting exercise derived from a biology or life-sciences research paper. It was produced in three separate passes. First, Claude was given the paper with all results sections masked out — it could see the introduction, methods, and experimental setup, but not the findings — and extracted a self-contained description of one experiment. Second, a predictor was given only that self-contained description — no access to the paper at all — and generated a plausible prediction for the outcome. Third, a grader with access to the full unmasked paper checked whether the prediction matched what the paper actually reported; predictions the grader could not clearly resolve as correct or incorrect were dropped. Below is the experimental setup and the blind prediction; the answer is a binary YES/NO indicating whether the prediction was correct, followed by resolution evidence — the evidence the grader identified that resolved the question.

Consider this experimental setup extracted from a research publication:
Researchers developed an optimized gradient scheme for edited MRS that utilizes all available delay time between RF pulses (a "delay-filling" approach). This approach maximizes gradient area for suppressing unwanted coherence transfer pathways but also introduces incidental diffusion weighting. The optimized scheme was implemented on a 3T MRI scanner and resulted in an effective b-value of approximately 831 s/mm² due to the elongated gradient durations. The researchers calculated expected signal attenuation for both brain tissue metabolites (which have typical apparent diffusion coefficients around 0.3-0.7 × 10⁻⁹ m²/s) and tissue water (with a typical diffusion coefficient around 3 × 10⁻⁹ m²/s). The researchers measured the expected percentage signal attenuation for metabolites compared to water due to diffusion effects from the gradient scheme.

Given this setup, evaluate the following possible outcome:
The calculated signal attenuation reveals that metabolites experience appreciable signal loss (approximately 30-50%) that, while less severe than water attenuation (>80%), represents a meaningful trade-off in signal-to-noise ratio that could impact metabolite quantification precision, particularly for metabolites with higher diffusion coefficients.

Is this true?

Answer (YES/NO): NO